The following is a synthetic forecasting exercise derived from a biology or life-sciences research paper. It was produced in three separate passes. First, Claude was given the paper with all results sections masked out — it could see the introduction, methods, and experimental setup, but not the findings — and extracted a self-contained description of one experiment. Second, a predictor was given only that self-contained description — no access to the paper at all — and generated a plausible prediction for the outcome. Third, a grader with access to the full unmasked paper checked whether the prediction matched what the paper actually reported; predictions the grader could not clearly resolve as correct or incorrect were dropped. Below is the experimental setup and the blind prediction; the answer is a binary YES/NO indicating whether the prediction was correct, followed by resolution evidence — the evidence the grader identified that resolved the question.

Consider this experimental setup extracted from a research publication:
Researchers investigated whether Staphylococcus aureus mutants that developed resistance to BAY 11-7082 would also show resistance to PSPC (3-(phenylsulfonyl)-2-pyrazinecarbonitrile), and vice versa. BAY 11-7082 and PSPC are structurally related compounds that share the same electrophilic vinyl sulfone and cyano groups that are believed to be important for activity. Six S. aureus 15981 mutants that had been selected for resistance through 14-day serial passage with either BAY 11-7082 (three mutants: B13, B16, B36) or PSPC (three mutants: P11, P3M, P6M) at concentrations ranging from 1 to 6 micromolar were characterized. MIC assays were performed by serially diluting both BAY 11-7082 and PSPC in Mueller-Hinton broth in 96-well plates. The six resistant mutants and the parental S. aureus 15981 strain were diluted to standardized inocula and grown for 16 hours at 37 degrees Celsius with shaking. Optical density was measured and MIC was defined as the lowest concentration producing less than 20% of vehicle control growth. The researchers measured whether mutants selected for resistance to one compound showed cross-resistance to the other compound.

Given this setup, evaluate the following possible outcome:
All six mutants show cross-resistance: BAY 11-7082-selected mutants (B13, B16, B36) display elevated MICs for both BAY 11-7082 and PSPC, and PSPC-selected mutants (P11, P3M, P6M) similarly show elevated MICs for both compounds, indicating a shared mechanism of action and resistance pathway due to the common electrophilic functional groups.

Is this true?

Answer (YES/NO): YES